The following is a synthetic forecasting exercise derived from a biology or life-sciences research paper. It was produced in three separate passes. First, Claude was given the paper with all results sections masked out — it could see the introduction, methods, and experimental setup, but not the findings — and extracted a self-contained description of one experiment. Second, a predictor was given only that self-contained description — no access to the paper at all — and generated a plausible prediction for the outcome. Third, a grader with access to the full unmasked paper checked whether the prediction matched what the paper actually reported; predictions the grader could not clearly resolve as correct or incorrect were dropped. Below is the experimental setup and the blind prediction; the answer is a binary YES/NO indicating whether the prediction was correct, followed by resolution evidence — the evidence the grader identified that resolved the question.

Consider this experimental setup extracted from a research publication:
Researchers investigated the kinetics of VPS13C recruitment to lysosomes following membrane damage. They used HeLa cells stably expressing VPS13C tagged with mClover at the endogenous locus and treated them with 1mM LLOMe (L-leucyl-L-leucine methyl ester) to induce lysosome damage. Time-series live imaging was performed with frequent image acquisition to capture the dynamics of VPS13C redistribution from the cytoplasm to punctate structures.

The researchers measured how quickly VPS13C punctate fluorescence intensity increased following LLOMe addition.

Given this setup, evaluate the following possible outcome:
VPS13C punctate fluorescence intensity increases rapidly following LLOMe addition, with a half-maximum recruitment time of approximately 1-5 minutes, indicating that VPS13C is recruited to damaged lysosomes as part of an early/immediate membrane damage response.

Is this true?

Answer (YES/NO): YES